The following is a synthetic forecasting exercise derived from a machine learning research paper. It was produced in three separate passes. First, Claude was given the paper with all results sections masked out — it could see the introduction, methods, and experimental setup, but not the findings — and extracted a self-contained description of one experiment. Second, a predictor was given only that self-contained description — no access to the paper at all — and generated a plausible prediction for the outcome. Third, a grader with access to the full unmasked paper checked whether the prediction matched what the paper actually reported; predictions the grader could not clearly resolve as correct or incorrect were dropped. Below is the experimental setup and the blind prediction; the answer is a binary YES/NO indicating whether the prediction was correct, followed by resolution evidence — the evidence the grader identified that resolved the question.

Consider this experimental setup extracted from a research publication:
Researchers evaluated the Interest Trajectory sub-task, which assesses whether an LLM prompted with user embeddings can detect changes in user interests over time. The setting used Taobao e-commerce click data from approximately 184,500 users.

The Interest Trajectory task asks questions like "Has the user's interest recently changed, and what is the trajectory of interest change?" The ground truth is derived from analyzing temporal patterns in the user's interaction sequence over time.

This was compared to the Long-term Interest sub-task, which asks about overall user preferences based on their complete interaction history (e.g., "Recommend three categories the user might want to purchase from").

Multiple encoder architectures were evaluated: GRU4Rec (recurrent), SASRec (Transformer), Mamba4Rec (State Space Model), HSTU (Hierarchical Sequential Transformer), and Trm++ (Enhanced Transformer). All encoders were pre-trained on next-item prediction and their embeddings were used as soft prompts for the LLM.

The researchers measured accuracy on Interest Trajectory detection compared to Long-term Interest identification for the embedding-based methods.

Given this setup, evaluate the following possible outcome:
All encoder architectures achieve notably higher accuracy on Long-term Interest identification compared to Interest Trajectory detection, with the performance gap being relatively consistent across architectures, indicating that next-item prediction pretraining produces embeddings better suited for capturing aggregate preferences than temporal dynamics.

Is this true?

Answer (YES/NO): NO